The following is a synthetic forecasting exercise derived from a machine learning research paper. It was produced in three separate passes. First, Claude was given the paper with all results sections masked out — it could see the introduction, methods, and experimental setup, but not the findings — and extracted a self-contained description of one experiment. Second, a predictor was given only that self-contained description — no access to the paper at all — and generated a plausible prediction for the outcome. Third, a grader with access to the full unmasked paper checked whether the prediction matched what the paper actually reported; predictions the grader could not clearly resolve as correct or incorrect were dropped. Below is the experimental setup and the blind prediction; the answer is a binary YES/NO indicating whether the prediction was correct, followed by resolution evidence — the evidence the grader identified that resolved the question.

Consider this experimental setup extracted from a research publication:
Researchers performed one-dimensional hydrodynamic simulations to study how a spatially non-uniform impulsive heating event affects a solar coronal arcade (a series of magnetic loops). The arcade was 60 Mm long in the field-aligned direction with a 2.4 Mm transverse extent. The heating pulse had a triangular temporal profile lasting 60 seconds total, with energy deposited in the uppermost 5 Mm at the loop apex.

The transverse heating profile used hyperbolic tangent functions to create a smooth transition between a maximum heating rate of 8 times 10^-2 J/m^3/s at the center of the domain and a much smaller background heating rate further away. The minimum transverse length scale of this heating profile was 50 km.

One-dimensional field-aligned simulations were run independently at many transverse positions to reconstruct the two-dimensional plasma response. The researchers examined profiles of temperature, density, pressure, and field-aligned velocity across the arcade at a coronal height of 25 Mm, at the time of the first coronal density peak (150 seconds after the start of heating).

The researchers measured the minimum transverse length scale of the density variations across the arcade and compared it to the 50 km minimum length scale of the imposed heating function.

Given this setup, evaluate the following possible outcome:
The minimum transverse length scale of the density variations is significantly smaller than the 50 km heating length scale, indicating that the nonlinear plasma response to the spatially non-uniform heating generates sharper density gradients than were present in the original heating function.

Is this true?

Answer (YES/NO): YES